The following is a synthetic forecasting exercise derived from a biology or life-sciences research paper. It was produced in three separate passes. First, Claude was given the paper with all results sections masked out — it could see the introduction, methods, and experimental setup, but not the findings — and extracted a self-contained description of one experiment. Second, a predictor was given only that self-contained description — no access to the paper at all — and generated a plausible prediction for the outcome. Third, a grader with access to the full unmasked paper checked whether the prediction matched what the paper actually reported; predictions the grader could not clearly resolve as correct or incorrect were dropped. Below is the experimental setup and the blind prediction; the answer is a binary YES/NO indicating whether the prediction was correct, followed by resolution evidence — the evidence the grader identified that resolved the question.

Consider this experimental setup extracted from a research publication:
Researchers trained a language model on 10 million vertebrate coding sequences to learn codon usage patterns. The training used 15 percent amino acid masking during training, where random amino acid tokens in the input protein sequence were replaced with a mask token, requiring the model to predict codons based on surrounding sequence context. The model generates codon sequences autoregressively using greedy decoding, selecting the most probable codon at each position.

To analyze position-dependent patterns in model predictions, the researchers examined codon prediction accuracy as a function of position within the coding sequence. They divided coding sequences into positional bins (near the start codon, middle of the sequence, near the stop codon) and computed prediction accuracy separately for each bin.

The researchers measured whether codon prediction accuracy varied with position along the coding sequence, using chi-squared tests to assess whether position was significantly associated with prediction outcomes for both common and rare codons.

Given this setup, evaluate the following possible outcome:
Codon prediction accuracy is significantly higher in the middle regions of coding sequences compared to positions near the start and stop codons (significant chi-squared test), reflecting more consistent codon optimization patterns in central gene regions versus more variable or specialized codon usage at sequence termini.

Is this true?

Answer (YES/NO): NO